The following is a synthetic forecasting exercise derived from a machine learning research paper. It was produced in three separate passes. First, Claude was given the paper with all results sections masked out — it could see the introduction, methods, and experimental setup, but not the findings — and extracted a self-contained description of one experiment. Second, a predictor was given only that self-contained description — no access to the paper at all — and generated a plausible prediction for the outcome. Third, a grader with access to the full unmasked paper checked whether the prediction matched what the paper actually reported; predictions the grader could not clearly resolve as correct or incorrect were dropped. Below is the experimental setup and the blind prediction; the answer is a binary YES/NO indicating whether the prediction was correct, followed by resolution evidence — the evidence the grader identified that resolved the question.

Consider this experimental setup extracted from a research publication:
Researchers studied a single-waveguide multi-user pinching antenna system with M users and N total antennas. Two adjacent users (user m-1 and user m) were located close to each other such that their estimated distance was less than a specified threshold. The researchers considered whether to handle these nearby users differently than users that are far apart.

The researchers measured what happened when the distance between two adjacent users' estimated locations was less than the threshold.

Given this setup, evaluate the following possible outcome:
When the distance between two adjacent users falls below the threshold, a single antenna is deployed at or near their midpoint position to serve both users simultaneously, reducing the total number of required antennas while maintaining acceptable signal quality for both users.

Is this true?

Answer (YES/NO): NO